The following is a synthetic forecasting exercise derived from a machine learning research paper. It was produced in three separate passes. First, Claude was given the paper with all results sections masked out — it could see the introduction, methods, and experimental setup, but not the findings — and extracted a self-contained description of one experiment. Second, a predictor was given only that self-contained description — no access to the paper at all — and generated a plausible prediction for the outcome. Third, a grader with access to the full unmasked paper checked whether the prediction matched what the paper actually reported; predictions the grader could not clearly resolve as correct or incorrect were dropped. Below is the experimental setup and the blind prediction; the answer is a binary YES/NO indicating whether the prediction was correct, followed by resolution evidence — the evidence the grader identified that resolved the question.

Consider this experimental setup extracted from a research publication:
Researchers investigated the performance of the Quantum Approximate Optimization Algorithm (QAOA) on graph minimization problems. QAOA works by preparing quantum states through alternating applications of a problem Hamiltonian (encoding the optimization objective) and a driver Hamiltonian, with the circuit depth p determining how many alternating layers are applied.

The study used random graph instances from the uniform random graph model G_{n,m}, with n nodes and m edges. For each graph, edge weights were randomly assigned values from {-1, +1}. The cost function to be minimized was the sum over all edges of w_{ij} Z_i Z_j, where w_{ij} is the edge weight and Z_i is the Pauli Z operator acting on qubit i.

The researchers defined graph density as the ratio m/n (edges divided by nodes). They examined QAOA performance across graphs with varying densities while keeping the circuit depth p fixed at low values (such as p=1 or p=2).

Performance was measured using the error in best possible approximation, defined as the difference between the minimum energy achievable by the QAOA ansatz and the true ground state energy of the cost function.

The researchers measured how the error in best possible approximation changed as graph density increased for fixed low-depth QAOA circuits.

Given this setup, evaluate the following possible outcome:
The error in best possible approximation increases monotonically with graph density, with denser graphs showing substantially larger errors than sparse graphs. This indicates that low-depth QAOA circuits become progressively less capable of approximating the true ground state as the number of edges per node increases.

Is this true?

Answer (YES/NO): NO